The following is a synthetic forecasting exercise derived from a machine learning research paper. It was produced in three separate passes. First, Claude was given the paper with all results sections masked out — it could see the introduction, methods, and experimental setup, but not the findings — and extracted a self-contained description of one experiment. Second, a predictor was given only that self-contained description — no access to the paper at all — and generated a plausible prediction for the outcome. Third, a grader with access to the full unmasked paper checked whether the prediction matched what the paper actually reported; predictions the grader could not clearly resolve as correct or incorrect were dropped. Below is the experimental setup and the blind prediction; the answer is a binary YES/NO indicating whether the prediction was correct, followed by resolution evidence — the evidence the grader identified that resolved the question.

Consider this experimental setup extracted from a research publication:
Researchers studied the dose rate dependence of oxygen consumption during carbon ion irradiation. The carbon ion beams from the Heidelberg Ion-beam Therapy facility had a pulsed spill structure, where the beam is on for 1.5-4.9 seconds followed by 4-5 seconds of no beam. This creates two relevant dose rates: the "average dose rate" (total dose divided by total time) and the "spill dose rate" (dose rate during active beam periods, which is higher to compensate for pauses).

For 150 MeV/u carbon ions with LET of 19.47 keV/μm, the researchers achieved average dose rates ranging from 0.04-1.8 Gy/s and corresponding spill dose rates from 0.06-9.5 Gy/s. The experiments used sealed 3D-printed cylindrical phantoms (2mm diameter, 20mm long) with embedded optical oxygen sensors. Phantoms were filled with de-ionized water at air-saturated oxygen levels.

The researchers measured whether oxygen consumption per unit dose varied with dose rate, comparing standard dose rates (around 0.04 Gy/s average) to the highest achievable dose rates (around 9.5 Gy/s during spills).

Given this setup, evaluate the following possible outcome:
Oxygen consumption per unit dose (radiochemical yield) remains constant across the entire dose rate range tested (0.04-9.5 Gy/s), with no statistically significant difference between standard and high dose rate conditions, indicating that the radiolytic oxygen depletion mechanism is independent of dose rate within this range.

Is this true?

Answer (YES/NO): NO